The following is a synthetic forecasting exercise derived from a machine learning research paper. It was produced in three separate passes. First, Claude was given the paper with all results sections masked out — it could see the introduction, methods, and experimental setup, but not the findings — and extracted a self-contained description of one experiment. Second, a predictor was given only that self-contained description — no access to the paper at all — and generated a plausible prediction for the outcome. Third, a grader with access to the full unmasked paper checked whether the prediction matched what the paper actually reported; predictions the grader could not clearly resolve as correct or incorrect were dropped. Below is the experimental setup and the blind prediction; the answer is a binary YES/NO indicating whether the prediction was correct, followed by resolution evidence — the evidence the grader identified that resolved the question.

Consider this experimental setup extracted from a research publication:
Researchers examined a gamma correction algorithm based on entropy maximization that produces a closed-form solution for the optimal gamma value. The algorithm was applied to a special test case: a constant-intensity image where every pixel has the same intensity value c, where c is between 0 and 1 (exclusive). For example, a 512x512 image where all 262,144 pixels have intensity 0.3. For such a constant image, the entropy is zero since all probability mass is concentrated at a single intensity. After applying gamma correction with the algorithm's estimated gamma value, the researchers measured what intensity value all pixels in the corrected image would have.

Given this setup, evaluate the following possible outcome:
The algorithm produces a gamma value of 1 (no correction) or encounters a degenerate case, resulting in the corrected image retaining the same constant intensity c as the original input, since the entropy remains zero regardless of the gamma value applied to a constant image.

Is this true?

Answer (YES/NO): NO